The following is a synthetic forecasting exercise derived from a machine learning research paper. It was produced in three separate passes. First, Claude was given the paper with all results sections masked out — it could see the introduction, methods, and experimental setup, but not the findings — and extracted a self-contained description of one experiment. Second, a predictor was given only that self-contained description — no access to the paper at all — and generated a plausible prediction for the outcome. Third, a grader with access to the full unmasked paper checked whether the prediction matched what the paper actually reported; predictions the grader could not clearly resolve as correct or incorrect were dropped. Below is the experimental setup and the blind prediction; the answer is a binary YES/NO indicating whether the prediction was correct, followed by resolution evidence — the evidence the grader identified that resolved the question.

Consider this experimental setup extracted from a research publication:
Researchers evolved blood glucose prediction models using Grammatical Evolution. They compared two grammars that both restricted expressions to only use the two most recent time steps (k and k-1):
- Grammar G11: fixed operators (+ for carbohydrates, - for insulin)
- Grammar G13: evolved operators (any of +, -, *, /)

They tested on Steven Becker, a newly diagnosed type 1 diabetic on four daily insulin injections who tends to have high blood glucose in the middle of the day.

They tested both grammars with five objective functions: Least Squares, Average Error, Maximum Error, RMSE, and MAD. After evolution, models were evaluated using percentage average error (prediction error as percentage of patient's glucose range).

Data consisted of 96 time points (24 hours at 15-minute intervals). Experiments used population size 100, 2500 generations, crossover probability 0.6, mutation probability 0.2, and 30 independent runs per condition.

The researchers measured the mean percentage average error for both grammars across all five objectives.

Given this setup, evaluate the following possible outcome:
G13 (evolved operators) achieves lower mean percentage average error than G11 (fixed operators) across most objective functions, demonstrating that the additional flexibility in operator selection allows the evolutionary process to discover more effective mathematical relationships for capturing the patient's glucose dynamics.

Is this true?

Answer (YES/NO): NO